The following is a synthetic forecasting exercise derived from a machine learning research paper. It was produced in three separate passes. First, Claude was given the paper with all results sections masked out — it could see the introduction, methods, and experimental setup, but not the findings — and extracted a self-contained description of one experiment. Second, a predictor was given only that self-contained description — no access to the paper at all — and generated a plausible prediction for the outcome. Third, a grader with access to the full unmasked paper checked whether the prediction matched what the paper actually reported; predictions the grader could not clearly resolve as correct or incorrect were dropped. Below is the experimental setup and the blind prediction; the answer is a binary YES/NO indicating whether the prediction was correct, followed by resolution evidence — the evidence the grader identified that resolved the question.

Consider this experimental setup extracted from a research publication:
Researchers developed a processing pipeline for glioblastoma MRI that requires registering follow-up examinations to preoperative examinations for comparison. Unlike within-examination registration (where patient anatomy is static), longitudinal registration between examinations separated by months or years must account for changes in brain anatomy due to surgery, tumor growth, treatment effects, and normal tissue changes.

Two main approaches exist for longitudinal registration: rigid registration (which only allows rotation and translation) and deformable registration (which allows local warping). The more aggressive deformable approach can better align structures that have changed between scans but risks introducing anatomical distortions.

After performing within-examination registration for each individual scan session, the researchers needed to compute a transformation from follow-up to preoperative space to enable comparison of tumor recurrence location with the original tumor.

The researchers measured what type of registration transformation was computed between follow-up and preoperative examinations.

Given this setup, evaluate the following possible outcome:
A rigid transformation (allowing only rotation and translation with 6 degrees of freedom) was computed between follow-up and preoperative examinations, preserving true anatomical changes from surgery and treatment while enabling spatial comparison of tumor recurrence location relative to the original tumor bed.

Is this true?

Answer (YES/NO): NO